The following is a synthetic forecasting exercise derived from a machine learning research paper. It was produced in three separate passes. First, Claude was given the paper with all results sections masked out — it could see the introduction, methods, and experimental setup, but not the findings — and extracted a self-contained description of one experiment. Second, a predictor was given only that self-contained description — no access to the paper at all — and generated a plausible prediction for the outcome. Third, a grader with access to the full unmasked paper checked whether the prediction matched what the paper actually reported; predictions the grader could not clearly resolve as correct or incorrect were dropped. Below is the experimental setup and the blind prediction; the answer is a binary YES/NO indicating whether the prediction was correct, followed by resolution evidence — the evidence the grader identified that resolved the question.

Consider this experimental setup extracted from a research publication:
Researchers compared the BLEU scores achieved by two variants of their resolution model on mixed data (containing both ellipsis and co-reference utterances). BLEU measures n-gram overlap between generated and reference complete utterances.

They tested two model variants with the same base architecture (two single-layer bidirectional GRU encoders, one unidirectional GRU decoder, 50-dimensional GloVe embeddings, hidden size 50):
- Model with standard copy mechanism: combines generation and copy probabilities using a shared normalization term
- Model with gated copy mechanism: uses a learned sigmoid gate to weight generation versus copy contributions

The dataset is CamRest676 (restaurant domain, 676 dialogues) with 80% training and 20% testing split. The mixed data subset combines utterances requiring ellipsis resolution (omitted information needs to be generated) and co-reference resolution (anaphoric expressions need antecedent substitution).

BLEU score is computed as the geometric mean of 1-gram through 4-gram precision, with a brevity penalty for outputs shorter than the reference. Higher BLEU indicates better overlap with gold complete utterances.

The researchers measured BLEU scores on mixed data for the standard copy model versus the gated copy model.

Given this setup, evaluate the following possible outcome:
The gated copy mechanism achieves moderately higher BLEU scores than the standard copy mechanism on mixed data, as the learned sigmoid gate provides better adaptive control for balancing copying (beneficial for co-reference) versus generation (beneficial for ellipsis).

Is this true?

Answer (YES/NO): NO